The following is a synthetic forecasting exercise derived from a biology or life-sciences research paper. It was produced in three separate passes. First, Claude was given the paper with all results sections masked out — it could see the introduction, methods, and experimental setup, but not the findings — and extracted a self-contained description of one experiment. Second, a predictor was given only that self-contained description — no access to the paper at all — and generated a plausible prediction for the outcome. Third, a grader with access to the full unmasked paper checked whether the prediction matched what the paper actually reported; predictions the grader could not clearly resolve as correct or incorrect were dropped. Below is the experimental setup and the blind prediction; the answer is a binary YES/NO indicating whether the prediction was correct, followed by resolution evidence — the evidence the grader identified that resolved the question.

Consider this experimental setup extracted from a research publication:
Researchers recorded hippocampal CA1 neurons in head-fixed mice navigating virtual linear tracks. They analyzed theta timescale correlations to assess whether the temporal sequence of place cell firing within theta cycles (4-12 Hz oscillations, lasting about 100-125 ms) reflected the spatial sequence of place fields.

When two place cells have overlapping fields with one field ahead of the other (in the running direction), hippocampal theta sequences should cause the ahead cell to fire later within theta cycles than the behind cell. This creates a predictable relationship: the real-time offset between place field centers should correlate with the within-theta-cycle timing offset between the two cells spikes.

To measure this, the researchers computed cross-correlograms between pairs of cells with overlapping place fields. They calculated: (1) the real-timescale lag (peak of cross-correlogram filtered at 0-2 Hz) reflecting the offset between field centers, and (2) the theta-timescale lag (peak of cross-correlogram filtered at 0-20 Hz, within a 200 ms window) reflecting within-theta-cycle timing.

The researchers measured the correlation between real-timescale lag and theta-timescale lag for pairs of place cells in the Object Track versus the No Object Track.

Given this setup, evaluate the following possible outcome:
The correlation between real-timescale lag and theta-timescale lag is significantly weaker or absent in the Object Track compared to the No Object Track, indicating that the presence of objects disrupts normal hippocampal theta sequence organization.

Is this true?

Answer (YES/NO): NO